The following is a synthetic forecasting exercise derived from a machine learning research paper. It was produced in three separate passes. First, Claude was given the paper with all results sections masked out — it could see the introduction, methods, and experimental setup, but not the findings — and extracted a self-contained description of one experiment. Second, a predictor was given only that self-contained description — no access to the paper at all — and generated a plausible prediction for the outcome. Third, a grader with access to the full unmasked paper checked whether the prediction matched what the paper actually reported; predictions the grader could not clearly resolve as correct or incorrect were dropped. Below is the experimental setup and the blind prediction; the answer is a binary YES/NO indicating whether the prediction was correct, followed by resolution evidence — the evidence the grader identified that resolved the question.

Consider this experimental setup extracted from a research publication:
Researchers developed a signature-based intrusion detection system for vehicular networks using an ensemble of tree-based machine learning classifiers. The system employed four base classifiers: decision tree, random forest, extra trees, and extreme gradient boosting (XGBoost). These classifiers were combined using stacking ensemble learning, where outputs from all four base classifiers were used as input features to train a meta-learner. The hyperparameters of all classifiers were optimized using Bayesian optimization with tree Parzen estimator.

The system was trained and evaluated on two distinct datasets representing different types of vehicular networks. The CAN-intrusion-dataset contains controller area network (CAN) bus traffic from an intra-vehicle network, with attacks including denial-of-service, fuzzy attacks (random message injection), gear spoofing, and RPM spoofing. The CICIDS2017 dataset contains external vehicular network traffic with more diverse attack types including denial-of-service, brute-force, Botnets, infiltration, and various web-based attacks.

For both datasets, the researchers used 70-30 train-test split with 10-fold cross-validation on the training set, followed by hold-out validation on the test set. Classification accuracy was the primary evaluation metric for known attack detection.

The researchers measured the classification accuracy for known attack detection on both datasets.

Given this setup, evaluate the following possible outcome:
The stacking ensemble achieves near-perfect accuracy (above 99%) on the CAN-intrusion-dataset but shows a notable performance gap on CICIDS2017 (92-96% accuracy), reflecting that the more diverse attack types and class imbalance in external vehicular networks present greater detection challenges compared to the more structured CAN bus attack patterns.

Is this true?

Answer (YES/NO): NO